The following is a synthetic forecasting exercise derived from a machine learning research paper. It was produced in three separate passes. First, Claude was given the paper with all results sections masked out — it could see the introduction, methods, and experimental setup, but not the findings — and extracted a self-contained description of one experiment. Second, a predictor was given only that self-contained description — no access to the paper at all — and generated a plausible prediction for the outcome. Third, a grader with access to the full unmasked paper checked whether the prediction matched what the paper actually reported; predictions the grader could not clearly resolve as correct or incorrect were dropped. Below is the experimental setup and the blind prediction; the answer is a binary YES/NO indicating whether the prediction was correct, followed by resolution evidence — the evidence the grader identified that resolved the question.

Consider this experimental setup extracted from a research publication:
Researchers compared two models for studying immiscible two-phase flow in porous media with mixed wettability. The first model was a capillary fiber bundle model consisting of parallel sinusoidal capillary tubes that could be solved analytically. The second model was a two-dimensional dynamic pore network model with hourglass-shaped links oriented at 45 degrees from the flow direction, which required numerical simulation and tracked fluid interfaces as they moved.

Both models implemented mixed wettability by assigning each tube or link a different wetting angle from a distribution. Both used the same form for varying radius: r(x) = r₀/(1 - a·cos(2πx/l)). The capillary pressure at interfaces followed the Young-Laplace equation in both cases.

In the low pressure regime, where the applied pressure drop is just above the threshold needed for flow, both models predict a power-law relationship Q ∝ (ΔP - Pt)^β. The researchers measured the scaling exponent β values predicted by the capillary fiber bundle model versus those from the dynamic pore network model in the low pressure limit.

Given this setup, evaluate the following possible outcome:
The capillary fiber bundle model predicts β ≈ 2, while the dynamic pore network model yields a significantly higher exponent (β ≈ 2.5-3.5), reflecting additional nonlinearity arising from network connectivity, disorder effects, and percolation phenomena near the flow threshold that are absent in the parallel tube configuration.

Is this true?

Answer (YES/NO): NO